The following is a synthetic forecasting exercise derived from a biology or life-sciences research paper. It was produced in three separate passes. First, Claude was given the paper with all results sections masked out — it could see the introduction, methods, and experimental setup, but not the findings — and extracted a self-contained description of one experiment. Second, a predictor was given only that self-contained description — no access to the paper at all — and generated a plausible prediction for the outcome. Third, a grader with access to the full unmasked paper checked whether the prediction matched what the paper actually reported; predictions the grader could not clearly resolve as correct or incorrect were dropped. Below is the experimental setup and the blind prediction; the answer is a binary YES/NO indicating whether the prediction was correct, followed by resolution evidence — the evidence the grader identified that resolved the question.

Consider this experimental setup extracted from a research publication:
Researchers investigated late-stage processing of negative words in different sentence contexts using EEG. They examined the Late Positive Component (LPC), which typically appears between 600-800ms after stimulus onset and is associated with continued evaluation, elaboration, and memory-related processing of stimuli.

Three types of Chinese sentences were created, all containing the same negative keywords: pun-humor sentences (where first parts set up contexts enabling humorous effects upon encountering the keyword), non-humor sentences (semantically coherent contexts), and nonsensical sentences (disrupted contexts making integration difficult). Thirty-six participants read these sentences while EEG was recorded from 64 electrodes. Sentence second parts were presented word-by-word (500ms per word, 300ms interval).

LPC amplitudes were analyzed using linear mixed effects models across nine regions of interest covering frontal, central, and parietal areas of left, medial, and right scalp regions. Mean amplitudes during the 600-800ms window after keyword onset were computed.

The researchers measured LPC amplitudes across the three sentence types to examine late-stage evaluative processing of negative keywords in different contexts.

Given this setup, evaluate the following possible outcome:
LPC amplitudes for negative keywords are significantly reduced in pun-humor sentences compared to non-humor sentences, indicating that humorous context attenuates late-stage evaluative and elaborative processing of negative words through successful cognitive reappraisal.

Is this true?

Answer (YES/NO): NO